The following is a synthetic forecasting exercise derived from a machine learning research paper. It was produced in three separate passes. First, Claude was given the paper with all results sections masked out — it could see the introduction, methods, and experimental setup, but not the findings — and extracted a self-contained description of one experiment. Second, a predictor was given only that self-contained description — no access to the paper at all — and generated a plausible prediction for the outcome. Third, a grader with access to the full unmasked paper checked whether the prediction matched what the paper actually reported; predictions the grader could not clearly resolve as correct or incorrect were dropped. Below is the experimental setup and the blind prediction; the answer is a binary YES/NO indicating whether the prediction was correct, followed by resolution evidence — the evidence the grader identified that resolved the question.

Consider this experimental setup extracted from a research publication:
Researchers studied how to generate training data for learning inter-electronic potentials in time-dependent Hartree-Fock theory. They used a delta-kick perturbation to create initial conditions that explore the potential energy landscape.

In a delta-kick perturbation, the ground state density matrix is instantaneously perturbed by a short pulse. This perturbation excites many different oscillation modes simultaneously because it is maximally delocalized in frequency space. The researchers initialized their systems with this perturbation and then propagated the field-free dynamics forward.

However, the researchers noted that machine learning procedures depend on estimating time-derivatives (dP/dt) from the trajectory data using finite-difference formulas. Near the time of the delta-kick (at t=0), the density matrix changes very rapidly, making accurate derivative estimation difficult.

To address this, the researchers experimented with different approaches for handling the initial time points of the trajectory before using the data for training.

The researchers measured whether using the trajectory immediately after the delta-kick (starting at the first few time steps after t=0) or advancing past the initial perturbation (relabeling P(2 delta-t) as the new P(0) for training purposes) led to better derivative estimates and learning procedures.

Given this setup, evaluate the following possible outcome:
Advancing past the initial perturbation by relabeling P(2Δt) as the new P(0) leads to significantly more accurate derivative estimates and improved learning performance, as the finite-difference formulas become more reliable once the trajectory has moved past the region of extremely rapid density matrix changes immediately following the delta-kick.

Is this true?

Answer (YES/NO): YES